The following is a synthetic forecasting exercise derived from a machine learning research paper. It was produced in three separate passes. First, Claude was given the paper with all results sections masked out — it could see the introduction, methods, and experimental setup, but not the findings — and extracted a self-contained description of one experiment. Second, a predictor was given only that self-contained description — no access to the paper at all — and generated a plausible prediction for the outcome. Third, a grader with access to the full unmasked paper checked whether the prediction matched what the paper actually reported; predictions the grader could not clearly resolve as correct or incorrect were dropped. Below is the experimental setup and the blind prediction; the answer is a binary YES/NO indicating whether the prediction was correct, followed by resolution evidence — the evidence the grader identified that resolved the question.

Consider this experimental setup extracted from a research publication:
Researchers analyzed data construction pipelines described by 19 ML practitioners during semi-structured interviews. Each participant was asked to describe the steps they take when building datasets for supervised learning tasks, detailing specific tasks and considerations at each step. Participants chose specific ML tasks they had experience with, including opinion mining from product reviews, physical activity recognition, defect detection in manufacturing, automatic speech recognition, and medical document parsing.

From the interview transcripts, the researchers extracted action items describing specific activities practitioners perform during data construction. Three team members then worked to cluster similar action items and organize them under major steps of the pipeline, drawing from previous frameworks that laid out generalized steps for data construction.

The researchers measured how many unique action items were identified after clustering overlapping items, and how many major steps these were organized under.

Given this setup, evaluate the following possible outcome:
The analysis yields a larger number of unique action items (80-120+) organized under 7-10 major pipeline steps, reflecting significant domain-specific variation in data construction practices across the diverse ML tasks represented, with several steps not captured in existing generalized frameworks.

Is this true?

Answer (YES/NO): NO